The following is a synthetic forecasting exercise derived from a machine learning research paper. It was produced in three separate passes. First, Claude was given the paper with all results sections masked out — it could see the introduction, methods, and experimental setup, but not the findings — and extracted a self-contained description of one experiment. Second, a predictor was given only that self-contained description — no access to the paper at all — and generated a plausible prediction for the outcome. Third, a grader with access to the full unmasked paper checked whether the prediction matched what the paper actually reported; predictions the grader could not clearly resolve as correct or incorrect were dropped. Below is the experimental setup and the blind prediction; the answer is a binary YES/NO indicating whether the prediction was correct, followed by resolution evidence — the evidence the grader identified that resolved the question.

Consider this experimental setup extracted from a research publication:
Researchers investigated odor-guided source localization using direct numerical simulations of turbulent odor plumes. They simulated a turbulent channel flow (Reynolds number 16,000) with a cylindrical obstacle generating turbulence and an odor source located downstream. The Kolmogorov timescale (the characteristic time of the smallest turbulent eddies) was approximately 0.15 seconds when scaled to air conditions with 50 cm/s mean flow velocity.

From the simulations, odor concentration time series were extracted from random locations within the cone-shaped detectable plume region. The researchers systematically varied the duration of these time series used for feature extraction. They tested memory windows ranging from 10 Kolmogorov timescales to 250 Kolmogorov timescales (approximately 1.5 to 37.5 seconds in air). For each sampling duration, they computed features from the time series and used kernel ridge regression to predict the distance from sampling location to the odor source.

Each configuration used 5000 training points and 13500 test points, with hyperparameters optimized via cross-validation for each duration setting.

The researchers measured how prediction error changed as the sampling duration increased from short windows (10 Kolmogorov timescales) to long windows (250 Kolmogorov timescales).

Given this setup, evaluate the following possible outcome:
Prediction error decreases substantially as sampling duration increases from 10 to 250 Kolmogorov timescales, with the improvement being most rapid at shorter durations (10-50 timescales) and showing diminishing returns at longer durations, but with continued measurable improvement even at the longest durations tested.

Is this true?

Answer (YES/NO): YES